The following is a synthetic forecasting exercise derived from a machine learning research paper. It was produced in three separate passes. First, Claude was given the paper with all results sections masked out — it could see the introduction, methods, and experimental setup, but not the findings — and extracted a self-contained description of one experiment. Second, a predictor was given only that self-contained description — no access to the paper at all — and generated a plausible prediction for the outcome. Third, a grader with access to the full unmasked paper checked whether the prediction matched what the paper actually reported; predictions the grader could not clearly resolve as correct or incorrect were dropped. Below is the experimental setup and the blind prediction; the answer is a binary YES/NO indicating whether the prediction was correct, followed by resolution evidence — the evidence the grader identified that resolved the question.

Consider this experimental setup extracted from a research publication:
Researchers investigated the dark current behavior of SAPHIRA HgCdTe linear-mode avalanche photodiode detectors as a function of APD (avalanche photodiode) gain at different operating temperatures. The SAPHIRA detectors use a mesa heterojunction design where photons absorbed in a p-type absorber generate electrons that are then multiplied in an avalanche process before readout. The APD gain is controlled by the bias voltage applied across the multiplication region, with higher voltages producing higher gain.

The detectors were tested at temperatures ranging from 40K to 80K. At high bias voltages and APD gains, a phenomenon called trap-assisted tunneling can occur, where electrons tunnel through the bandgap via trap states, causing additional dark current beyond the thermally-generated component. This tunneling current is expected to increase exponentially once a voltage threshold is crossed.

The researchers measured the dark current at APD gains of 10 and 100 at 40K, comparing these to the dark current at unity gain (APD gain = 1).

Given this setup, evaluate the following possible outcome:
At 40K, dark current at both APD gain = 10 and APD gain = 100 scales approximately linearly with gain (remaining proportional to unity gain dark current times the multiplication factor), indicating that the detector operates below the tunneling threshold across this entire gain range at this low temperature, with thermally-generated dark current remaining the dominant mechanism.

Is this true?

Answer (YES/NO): NO